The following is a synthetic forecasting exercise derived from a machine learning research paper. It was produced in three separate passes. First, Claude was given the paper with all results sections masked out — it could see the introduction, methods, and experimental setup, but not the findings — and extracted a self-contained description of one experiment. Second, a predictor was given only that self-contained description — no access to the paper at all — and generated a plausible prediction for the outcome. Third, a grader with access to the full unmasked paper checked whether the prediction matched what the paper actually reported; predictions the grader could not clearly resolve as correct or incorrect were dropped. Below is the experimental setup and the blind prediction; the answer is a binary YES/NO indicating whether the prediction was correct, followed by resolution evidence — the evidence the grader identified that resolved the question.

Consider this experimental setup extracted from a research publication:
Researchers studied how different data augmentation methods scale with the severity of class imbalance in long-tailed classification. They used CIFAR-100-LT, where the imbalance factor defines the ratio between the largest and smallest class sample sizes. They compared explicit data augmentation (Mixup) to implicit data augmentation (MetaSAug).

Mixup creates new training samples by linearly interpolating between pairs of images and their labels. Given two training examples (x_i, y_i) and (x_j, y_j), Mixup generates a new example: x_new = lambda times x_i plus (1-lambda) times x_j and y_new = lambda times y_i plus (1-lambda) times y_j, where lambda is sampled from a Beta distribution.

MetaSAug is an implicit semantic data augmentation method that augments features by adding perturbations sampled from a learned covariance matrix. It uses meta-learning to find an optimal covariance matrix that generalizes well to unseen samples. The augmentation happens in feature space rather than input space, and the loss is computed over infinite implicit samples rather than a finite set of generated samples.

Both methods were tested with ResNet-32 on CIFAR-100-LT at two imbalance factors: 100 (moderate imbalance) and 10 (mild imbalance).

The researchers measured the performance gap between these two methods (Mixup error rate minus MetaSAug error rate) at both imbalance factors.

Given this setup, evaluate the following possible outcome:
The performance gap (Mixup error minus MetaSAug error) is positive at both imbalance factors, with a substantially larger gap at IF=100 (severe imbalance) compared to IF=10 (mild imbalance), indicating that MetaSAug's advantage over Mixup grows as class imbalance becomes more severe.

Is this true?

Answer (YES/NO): YES